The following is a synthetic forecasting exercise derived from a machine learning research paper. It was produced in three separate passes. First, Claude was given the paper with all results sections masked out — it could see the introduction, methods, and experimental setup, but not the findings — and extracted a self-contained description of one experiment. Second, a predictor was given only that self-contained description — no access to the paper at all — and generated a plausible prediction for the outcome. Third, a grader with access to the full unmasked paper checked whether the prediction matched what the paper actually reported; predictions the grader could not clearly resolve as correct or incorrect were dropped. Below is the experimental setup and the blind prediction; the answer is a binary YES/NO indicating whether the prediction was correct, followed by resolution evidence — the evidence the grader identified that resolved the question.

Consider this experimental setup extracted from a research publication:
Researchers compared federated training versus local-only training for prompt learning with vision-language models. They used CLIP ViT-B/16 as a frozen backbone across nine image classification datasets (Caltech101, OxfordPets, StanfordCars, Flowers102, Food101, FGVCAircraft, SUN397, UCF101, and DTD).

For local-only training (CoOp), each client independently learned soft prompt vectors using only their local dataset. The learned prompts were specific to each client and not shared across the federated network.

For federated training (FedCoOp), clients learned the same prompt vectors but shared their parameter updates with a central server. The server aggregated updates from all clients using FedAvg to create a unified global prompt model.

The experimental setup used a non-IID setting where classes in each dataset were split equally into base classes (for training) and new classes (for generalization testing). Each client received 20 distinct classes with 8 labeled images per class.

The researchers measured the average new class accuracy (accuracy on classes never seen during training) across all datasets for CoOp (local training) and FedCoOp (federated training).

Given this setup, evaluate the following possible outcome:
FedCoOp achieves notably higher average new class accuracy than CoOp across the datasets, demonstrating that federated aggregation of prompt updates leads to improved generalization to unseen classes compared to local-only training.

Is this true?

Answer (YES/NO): NO